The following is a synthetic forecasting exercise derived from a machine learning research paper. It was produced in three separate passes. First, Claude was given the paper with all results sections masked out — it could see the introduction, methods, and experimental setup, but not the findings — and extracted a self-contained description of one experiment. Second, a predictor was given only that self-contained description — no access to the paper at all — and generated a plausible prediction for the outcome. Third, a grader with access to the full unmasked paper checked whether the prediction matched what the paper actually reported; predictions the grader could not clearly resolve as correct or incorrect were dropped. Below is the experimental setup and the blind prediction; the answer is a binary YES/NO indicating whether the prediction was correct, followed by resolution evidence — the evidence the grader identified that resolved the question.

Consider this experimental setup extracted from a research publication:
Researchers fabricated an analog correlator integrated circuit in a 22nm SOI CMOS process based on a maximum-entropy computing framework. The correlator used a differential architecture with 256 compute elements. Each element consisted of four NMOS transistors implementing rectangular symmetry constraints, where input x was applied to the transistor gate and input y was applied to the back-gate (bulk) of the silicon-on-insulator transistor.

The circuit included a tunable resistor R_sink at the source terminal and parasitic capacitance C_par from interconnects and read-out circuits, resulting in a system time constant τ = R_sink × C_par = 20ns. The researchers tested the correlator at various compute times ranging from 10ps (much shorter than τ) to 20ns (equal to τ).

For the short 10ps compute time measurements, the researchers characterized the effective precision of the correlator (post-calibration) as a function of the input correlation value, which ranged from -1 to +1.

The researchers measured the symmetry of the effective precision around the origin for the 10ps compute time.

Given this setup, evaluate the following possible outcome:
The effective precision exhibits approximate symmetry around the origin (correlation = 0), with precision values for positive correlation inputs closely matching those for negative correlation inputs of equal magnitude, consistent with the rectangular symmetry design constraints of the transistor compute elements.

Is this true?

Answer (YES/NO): NO